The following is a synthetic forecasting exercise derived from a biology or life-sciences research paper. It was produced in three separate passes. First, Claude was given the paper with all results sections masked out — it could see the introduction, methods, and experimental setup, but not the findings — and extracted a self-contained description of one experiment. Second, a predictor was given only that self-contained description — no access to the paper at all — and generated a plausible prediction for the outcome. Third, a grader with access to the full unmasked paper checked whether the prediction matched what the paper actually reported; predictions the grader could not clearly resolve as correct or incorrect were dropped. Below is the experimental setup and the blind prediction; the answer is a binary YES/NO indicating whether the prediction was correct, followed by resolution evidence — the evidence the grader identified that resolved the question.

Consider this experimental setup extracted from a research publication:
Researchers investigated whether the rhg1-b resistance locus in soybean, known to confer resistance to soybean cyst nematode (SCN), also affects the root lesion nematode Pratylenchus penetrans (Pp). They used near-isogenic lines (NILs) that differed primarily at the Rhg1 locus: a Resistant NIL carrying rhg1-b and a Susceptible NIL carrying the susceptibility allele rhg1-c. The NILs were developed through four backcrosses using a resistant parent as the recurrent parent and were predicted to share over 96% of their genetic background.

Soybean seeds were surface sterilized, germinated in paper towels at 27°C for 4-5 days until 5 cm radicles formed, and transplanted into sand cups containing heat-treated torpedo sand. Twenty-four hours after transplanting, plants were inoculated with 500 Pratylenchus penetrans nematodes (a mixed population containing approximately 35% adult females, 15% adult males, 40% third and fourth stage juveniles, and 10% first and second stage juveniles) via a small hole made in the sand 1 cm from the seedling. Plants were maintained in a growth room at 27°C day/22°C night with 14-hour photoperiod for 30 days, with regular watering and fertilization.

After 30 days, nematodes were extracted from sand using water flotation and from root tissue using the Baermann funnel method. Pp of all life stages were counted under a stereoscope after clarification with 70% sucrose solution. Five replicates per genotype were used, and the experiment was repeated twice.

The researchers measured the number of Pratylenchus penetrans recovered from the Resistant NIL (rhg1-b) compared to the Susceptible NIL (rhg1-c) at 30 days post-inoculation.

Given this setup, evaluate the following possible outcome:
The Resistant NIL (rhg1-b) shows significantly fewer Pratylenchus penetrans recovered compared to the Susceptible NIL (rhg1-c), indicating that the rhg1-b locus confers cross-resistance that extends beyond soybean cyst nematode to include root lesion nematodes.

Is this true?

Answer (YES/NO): YES